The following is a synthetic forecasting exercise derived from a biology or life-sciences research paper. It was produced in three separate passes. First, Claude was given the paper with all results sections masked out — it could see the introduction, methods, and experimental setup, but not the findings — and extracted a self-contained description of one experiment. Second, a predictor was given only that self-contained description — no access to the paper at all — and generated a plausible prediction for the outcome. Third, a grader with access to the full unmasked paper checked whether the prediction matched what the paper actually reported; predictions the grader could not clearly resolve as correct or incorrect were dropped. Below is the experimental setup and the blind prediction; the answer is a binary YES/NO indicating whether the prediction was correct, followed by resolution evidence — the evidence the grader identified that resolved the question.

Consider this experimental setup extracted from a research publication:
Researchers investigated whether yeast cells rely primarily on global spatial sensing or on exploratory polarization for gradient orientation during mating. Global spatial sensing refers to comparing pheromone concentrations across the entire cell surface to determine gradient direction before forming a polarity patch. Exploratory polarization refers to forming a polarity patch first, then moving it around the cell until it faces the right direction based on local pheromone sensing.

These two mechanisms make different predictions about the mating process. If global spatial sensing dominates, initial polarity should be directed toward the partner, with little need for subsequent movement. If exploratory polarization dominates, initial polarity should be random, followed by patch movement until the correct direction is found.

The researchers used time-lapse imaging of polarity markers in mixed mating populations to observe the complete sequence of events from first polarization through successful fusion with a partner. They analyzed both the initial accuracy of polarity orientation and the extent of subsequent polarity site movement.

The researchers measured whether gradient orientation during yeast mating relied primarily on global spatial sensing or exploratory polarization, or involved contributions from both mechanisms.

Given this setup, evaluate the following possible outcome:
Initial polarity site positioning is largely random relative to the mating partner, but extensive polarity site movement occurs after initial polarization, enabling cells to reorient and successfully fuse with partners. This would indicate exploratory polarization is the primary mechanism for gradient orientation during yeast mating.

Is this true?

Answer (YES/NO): NO